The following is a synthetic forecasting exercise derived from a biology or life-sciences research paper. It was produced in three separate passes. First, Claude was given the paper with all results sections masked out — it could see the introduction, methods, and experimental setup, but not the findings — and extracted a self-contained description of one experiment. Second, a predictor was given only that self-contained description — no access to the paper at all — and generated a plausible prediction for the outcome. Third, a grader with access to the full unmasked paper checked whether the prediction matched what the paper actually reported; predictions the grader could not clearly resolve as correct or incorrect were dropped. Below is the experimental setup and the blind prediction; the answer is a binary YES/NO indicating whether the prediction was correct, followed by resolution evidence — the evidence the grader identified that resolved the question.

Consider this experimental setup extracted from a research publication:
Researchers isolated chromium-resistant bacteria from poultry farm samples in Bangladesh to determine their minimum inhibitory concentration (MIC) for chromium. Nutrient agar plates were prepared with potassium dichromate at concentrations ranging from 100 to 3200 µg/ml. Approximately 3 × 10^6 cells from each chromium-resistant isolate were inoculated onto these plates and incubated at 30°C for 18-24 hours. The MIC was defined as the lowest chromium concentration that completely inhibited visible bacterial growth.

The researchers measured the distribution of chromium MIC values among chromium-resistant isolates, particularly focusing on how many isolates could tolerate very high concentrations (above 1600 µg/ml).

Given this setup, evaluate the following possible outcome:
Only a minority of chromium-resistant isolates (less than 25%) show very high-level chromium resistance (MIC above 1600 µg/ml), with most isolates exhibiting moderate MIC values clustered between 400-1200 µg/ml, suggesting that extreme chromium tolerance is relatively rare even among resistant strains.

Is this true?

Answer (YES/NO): YES